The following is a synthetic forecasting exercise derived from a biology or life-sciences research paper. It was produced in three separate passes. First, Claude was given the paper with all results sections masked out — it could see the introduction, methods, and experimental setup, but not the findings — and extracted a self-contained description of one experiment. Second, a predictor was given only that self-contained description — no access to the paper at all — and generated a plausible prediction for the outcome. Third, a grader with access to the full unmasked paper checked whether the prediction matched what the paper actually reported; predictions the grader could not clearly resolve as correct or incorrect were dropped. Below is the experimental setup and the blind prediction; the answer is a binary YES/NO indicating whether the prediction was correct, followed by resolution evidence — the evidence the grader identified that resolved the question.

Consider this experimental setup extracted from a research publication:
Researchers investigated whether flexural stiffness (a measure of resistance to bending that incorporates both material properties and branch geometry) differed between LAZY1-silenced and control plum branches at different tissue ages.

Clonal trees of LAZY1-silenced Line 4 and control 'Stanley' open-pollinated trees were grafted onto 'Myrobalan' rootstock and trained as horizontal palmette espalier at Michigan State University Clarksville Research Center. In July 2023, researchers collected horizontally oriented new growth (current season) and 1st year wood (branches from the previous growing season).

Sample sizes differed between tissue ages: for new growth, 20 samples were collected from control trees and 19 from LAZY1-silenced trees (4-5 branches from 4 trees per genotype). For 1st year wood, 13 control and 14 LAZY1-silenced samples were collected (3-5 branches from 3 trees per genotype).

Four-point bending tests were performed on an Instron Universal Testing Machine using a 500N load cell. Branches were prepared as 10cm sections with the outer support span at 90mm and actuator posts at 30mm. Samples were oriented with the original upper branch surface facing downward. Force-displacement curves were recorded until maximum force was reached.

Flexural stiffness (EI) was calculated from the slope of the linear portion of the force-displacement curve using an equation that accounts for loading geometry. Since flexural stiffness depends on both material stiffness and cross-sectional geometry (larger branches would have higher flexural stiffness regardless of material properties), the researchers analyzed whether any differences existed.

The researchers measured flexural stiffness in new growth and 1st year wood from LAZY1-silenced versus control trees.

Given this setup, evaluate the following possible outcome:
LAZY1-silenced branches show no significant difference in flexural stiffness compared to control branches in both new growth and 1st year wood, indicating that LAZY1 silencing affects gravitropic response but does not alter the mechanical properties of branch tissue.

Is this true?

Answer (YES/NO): NO